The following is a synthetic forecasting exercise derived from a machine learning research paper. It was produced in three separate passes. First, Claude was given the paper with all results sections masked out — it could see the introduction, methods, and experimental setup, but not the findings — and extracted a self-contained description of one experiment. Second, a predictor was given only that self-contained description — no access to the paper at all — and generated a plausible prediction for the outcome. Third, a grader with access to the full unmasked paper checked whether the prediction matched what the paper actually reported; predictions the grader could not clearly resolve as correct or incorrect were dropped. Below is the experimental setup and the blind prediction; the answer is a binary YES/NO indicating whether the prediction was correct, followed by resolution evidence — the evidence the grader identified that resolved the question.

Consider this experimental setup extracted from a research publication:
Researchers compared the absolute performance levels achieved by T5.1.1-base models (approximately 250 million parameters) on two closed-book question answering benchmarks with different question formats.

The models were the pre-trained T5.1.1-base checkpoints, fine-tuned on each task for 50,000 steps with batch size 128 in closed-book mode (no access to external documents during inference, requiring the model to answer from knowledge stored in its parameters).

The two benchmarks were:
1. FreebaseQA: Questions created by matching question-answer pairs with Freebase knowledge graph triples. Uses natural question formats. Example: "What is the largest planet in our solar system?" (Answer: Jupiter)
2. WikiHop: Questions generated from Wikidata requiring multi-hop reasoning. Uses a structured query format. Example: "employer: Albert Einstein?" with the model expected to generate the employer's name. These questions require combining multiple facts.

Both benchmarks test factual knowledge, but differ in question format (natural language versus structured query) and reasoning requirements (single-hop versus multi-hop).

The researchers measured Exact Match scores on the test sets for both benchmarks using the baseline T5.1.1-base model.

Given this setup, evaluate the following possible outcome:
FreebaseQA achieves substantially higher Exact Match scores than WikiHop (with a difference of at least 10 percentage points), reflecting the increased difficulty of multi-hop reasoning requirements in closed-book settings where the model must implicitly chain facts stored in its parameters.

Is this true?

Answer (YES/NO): NO